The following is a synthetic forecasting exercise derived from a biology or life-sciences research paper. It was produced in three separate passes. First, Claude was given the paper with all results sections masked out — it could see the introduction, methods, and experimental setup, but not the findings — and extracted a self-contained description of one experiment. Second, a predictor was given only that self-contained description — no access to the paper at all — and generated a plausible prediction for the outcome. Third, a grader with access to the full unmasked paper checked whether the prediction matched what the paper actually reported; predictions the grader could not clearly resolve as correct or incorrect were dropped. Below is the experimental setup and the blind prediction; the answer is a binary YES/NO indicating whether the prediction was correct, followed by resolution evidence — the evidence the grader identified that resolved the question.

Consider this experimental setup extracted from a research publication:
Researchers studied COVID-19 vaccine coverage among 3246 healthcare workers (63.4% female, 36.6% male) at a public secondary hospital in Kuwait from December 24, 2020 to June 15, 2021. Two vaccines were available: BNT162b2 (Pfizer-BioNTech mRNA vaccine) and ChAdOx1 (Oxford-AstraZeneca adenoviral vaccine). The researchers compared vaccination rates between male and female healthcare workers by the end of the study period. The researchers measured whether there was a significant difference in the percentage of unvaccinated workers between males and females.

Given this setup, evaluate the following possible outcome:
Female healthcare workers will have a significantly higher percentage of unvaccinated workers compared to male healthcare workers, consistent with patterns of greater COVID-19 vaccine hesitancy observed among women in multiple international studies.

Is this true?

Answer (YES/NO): YES